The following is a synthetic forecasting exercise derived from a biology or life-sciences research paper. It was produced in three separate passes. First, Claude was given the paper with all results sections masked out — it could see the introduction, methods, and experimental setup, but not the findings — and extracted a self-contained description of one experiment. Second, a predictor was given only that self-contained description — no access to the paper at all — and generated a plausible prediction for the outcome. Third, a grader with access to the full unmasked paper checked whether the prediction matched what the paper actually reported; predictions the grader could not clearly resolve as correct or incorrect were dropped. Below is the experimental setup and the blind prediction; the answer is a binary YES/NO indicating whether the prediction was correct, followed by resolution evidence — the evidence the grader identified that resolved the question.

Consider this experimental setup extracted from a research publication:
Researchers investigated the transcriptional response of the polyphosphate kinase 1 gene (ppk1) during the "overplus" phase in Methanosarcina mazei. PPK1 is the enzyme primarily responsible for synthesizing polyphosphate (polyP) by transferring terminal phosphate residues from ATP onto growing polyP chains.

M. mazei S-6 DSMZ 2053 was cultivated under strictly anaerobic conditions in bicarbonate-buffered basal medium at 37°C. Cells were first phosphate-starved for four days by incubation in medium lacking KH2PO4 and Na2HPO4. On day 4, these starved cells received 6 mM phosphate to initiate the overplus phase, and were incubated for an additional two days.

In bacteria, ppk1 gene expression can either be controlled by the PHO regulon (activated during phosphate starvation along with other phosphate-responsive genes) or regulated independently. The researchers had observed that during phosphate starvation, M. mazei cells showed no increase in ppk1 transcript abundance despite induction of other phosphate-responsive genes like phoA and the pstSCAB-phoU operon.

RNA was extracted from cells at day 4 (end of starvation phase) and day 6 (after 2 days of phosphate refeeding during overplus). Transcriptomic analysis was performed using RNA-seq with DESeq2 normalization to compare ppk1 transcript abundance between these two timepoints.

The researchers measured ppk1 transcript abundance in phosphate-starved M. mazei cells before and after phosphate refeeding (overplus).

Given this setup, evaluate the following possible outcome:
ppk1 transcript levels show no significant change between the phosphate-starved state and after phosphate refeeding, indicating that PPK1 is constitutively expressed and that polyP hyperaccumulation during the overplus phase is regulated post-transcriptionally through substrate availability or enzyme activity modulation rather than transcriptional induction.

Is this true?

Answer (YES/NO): NO